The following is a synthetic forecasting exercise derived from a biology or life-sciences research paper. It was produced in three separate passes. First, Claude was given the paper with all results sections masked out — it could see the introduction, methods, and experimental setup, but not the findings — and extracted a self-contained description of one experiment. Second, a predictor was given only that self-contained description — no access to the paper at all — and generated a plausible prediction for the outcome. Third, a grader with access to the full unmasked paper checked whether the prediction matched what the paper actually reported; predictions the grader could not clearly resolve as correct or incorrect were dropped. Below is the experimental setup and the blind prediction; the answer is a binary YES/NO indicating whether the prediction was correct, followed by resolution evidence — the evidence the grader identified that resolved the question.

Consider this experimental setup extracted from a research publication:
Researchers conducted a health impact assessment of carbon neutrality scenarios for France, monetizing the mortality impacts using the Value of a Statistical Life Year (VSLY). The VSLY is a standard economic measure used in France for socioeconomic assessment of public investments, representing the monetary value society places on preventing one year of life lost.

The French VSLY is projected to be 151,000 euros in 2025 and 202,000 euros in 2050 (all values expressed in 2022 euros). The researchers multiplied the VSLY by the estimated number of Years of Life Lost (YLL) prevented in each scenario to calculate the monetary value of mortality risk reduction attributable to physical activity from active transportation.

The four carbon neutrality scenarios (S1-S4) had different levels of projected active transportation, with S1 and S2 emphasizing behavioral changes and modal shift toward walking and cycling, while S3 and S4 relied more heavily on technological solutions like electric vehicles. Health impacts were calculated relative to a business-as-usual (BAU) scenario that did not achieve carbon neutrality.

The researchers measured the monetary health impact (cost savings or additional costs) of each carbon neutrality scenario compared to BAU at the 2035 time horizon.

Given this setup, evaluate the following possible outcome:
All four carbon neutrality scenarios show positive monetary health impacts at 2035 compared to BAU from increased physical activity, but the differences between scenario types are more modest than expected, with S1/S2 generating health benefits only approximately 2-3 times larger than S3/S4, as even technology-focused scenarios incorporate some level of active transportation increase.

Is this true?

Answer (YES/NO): NO